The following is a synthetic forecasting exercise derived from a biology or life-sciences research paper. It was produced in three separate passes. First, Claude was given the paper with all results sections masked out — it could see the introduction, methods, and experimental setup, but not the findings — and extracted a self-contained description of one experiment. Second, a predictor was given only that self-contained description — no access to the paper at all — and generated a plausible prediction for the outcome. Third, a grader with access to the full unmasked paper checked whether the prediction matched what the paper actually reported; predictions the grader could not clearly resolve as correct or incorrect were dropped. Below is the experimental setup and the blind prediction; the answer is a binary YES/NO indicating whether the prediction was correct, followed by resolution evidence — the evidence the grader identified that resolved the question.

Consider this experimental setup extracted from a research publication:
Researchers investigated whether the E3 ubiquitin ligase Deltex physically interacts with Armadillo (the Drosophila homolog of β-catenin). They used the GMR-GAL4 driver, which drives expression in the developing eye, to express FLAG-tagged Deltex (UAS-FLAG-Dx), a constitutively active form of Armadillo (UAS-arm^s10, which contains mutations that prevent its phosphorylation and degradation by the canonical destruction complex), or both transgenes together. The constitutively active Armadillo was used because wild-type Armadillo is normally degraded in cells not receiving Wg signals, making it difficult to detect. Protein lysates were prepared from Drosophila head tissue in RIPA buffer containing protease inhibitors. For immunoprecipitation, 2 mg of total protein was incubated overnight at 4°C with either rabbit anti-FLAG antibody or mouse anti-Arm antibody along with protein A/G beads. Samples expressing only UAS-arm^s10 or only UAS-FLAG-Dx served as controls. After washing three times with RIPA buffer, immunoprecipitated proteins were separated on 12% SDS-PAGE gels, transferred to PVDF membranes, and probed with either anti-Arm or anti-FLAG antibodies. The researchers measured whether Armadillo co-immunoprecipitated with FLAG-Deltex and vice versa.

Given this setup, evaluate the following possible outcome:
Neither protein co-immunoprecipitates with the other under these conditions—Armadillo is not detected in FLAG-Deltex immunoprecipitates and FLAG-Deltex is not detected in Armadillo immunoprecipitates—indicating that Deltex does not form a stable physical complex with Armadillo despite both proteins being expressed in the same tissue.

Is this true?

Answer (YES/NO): NO